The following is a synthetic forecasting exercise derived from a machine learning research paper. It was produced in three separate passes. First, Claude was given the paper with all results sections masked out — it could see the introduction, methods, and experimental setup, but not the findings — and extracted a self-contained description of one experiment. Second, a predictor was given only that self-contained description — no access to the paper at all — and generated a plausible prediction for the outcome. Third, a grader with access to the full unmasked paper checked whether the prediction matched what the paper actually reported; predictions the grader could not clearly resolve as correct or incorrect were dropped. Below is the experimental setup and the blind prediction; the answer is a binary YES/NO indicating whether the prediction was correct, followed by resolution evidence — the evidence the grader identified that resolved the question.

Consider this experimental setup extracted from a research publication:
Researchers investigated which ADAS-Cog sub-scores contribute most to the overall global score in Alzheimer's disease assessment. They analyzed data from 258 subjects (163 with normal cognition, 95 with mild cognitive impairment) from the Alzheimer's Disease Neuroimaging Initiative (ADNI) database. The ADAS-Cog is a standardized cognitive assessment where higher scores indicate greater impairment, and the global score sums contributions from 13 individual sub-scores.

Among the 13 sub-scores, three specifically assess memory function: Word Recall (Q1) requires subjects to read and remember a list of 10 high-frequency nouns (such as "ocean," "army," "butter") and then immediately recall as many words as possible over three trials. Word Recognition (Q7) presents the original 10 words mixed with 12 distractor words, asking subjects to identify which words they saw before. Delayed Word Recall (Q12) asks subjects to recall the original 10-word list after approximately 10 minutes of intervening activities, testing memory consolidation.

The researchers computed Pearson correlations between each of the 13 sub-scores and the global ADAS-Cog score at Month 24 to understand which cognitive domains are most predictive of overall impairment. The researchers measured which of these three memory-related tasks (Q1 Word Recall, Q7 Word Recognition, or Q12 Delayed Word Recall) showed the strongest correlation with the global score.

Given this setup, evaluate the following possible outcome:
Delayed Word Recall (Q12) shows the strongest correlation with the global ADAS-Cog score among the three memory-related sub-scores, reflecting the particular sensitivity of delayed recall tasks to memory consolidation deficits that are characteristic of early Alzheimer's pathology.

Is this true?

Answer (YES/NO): NO